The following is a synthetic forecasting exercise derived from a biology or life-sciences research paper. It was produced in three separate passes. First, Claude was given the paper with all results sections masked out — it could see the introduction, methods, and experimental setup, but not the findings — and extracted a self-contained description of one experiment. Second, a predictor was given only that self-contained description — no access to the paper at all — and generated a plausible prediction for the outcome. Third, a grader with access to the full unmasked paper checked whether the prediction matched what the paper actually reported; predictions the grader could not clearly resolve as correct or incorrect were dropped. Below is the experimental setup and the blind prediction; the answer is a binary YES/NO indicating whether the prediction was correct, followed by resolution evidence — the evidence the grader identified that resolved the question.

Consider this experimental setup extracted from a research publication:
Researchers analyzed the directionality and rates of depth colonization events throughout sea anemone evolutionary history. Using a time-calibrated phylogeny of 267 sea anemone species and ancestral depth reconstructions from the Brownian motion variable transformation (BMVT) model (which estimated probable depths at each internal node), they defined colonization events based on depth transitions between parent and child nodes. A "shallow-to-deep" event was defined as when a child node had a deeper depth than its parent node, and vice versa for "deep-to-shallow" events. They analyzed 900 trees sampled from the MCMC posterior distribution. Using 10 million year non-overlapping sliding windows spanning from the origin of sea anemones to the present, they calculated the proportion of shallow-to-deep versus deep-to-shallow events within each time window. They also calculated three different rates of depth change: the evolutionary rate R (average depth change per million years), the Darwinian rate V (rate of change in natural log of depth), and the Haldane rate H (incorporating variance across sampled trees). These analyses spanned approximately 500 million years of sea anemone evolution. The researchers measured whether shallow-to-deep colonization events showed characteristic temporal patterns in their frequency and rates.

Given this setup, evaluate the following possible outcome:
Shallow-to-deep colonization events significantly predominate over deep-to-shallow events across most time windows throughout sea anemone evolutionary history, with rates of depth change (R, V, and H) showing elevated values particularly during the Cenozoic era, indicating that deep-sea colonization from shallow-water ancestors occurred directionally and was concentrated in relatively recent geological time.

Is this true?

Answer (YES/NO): NO